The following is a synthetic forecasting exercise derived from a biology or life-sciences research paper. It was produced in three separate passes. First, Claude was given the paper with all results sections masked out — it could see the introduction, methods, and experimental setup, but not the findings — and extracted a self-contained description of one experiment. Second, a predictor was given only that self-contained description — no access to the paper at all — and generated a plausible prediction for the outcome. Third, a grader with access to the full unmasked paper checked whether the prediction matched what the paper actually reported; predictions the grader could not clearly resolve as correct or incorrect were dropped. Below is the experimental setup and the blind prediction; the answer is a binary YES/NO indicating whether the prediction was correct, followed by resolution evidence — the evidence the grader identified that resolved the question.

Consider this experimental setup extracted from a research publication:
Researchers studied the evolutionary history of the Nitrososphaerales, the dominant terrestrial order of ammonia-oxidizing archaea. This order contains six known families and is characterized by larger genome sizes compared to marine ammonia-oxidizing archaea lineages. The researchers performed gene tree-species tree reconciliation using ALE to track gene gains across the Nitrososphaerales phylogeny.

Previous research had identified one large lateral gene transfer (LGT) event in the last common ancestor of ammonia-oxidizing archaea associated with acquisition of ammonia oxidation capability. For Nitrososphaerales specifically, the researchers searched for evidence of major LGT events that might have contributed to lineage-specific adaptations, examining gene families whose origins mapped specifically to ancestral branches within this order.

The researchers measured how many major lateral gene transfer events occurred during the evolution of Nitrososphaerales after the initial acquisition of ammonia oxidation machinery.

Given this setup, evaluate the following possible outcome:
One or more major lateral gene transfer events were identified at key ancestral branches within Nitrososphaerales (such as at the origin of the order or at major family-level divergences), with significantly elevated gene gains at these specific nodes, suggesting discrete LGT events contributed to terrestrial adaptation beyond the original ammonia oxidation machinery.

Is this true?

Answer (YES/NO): YES